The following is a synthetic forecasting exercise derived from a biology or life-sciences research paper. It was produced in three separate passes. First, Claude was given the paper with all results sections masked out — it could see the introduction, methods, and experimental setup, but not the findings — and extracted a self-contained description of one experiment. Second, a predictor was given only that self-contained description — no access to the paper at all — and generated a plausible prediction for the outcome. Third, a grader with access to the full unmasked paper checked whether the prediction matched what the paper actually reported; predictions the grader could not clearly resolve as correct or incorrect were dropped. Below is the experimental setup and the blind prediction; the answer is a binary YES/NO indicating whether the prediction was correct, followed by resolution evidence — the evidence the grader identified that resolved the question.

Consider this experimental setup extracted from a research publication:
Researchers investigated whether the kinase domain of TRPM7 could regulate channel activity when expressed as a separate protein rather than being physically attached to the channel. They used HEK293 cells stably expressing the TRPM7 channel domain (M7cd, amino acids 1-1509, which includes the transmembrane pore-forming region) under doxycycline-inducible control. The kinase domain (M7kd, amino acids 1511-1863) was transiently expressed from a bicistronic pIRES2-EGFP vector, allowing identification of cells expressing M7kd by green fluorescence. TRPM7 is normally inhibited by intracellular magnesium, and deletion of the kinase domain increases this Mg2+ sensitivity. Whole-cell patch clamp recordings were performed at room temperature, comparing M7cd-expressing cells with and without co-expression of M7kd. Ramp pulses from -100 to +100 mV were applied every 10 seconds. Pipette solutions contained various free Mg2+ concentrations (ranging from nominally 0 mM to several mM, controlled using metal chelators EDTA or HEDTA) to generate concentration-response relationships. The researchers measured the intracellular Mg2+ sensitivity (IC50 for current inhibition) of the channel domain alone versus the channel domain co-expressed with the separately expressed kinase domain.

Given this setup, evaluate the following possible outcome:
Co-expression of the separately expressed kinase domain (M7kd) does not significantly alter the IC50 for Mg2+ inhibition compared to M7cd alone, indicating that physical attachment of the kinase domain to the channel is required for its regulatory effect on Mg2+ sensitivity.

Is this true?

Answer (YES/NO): NO